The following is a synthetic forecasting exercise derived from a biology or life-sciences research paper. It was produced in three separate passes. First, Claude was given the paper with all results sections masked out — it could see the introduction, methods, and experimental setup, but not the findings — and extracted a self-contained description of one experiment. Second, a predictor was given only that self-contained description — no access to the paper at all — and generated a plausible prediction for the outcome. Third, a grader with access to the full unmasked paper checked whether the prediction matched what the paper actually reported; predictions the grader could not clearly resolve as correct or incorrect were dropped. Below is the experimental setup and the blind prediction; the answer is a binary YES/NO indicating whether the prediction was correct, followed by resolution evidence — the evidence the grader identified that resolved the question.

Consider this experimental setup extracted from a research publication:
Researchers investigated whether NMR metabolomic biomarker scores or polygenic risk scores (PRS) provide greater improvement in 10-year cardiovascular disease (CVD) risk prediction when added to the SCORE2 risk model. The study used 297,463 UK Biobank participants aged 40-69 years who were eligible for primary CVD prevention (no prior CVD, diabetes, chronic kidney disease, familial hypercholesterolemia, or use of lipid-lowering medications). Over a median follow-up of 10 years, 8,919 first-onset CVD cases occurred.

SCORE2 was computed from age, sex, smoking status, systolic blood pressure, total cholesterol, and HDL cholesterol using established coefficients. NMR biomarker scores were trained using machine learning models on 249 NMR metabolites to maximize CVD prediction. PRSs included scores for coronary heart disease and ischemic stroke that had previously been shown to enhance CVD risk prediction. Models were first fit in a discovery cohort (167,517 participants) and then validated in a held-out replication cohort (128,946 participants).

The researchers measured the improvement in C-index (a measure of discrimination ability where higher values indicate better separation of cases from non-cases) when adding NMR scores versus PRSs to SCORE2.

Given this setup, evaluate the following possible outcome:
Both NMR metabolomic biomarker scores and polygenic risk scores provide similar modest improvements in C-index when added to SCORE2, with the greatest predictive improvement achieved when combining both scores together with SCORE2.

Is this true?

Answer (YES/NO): YES